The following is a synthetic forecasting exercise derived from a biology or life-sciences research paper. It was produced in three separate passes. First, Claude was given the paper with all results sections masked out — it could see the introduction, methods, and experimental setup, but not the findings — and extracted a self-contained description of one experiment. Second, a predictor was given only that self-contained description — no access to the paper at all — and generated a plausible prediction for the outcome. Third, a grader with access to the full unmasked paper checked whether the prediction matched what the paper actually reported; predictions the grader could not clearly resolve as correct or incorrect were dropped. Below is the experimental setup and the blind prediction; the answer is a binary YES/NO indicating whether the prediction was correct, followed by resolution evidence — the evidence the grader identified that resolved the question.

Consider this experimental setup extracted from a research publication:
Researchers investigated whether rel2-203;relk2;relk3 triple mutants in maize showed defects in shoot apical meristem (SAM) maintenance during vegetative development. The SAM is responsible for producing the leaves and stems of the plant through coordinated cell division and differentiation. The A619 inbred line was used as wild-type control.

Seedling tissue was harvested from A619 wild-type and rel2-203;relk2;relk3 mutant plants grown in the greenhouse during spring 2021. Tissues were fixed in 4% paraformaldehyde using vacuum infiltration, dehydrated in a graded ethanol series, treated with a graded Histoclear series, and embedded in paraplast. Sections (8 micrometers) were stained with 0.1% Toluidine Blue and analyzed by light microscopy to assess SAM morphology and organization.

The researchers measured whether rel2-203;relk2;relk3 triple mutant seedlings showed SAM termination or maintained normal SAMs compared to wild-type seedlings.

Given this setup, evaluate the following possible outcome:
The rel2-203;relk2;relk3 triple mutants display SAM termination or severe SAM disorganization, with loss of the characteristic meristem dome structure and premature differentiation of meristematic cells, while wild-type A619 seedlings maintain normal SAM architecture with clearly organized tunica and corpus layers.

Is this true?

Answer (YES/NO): YES